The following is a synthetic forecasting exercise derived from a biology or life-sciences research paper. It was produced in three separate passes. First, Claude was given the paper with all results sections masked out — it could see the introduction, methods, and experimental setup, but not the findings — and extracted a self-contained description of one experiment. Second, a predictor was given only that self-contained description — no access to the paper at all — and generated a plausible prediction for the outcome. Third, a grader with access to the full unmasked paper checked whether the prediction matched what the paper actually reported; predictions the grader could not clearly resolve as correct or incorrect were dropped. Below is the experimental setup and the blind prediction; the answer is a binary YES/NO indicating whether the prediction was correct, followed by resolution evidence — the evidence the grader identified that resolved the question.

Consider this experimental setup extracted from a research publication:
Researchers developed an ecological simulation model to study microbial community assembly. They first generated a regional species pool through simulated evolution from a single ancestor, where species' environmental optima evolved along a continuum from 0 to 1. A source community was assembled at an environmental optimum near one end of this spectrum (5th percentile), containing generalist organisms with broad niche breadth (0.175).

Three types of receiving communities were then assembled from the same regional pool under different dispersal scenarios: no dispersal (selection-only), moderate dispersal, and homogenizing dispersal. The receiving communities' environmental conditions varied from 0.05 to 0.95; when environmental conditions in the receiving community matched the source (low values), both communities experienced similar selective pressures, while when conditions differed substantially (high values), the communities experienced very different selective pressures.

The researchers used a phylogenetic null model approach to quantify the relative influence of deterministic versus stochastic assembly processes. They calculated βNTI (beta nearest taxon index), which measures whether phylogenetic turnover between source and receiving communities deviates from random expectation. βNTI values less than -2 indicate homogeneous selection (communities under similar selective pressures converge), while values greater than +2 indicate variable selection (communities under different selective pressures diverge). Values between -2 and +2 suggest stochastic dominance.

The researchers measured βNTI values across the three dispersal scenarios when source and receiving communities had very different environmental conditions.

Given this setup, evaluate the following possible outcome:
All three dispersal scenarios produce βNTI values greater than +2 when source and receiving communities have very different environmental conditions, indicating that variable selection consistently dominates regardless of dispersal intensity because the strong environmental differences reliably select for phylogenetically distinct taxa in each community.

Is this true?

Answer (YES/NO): NO